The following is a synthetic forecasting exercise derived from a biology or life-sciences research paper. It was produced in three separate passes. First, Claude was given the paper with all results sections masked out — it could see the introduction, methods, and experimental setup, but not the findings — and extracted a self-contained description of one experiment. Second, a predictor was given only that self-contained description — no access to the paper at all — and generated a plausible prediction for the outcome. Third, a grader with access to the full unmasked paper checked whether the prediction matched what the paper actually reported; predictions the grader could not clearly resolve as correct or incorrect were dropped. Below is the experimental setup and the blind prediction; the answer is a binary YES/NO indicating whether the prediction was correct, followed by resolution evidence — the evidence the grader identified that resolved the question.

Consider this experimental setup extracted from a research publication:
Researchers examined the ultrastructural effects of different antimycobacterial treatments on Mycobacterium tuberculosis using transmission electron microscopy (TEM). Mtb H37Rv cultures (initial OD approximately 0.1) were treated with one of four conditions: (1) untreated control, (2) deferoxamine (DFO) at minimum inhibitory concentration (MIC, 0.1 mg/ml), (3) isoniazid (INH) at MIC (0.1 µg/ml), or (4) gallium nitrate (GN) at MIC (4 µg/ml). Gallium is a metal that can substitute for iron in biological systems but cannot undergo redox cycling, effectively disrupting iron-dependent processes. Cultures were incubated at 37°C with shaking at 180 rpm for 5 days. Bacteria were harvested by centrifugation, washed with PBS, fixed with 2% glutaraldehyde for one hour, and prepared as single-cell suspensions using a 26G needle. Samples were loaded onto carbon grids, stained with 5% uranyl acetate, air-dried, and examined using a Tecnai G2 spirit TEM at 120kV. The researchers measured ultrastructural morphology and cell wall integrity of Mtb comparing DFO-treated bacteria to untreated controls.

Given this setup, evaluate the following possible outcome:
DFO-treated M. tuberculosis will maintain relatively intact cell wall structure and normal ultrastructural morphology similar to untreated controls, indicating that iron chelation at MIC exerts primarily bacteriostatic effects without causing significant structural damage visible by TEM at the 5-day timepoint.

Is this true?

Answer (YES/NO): NO